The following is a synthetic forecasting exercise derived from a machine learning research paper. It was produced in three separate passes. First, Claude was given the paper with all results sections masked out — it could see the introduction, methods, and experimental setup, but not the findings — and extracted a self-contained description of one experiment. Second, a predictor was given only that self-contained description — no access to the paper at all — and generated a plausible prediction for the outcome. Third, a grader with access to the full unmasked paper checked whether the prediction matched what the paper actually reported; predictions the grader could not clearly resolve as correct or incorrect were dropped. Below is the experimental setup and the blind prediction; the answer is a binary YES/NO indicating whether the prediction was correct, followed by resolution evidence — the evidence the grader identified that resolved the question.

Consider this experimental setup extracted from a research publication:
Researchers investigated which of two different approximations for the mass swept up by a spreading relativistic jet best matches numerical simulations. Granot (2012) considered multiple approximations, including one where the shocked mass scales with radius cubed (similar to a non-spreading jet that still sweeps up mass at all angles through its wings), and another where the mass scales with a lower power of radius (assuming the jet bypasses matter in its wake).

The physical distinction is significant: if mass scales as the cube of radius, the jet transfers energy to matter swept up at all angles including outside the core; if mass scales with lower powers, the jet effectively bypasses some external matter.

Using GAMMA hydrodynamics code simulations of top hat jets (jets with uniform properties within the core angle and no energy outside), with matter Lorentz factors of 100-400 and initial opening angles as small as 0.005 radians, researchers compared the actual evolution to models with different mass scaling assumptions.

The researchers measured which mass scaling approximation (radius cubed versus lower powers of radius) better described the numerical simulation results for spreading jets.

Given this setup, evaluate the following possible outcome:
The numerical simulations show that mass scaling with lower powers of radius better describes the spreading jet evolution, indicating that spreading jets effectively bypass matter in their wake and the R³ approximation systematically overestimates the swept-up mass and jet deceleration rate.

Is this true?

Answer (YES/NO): NO